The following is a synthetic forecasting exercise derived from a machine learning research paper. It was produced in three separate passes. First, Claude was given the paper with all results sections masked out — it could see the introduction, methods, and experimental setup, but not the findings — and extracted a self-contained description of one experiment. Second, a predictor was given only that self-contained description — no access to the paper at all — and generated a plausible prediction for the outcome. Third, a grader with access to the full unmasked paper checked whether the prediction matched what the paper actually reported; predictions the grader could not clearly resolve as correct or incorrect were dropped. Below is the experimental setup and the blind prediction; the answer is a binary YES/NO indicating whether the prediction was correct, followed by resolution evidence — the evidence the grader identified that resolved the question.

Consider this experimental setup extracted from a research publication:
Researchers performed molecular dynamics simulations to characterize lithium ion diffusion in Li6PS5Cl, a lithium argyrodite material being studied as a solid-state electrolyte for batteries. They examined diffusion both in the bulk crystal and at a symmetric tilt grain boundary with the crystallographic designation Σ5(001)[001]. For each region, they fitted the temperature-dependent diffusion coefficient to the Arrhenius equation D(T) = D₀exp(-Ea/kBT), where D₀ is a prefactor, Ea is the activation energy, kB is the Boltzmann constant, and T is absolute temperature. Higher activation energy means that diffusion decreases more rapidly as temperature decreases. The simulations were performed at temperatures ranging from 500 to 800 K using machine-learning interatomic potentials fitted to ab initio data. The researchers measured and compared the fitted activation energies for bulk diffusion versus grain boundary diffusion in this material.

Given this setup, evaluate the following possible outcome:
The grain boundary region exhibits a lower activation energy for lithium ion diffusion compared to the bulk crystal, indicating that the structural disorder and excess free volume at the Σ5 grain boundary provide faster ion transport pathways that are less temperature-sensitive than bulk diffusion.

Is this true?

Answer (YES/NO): YES